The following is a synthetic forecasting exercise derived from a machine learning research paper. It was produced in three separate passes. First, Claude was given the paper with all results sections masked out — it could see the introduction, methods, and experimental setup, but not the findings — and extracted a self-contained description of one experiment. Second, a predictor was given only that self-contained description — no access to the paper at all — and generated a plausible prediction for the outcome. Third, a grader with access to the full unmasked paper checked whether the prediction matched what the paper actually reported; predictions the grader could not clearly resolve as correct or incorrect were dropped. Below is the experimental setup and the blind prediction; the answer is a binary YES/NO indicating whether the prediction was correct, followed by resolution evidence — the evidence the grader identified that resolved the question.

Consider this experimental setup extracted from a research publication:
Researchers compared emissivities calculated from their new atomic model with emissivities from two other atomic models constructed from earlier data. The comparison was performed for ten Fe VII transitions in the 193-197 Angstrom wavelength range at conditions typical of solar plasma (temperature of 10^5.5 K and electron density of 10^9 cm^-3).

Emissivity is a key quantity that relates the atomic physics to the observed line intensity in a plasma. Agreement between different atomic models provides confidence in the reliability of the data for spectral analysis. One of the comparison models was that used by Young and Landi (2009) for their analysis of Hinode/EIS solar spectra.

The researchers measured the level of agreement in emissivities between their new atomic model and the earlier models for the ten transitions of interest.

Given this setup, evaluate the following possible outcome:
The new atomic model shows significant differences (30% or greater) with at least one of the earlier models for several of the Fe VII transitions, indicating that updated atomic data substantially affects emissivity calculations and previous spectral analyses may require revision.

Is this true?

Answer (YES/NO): NO